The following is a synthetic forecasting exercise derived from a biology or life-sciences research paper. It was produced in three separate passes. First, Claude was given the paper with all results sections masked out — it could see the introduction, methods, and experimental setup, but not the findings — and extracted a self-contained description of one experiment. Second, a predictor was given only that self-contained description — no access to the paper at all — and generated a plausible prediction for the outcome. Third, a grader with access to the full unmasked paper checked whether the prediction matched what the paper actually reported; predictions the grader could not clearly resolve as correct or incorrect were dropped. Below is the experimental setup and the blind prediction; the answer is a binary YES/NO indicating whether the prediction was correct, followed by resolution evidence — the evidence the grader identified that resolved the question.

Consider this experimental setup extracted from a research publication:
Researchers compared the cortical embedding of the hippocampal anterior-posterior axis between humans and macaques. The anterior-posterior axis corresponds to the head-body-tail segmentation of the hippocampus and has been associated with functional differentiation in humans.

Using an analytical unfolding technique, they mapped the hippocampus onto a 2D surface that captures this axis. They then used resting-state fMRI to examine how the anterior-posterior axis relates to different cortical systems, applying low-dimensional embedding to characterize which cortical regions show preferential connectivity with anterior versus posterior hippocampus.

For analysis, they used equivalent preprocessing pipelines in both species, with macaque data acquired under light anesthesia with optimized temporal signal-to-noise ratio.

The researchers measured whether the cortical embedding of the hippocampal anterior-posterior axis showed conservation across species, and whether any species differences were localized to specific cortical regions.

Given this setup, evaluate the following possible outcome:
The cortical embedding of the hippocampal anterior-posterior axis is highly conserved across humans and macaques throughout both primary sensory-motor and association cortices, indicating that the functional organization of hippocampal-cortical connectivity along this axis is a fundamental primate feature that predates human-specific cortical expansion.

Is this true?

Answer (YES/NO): NO